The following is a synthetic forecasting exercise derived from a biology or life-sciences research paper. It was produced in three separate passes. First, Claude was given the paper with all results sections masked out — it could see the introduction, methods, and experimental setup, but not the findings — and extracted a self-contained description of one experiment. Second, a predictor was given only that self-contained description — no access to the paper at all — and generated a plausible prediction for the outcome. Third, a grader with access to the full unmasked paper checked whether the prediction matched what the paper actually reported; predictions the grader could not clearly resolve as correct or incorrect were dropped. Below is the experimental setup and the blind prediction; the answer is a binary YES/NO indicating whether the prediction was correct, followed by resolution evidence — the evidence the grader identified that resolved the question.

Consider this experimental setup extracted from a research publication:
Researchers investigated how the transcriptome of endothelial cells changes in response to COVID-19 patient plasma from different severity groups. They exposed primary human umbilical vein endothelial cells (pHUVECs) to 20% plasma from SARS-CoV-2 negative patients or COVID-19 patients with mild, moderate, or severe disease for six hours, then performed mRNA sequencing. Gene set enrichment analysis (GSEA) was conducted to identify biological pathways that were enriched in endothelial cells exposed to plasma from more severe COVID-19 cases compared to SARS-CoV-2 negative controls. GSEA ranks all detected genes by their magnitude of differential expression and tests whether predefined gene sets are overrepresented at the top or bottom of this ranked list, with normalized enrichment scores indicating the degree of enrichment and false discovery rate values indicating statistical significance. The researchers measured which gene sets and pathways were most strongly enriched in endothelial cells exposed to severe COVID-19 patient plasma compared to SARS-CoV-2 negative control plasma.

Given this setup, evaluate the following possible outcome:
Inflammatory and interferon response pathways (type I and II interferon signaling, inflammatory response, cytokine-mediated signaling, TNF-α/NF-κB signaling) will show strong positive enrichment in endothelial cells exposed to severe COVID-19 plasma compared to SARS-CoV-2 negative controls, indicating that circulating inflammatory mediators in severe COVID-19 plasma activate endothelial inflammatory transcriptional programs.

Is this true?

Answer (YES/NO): NO